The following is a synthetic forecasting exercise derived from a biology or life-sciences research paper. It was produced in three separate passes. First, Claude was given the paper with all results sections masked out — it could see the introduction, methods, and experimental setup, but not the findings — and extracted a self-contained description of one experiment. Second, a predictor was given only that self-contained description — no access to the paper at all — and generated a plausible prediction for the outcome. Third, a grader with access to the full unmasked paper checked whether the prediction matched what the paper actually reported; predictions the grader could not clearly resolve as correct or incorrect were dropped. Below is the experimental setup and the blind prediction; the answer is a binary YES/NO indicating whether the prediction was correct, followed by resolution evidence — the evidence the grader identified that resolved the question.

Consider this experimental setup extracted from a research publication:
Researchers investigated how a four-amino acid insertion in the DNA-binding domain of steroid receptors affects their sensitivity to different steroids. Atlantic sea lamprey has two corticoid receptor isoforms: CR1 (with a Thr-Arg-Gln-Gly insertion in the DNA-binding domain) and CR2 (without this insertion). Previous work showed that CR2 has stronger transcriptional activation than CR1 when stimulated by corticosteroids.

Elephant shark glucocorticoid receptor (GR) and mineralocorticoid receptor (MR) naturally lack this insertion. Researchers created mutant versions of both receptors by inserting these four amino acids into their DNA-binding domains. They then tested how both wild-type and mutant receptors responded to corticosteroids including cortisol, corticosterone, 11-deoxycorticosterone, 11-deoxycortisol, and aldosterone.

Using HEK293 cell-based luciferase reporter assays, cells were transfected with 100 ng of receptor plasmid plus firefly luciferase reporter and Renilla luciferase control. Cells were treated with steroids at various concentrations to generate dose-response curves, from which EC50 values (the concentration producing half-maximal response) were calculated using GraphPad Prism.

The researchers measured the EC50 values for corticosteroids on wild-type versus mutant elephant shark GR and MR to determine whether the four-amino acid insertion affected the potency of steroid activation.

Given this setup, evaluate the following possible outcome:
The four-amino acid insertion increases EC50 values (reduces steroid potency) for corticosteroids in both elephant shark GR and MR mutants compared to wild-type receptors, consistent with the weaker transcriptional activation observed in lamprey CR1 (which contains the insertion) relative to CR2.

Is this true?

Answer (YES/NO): NO